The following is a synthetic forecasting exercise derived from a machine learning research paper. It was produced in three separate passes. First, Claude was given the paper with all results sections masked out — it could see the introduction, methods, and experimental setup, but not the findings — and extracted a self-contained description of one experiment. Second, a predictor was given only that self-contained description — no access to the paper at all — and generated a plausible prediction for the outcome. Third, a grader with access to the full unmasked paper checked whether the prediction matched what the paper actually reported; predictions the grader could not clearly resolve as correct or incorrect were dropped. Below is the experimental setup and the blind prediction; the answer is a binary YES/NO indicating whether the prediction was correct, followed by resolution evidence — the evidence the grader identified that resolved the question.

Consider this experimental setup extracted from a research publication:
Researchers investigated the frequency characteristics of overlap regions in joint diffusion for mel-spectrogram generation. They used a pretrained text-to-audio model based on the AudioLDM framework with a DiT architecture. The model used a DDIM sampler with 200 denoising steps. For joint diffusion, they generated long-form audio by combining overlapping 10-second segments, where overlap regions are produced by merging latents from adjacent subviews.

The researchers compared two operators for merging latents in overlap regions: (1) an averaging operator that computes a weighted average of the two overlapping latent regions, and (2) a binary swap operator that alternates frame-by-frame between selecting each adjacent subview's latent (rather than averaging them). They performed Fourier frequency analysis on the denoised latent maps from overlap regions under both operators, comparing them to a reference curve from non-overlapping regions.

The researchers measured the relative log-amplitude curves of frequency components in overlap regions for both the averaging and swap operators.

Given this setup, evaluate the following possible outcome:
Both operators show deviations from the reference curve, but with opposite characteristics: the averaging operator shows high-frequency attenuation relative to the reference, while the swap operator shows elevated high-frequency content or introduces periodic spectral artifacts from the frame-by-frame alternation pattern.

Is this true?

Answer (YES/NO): NO